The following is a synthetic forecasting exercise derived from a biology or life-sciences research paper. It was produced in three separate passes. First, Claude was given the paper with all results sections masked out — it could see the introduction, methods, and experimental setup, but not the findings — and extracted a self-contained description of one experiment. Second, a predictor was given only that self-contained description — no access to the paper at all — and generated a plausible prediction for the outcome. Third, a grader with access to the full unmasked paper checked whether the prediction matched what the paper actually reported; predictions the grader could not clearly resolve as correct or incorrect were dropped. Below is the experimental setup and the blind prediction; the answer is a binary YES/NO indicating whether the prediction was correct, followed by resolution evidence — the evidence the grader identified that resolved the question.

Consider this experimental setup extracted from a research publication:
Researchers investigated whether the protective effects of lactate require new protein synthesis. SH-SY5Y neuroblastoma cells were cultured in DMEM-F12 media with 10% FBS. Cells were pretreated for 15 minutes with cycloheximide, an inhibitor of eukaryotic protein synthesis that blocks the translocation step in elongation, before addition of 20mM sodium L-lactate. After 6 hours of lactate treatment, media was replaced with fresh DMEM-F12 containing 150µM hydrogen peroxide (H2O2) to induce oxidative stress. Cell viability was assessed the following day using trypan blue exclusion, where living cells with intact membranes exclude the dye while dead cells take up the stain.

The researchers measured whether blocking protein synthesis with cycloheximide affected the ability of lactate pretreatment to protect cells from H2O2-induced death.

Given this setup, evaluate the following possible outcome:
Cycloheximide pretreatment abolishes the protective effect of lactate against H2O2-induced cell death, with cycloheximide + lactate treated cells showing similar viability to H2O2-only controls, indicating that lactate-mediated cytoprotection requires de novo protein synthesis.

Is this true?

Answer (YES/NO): YES